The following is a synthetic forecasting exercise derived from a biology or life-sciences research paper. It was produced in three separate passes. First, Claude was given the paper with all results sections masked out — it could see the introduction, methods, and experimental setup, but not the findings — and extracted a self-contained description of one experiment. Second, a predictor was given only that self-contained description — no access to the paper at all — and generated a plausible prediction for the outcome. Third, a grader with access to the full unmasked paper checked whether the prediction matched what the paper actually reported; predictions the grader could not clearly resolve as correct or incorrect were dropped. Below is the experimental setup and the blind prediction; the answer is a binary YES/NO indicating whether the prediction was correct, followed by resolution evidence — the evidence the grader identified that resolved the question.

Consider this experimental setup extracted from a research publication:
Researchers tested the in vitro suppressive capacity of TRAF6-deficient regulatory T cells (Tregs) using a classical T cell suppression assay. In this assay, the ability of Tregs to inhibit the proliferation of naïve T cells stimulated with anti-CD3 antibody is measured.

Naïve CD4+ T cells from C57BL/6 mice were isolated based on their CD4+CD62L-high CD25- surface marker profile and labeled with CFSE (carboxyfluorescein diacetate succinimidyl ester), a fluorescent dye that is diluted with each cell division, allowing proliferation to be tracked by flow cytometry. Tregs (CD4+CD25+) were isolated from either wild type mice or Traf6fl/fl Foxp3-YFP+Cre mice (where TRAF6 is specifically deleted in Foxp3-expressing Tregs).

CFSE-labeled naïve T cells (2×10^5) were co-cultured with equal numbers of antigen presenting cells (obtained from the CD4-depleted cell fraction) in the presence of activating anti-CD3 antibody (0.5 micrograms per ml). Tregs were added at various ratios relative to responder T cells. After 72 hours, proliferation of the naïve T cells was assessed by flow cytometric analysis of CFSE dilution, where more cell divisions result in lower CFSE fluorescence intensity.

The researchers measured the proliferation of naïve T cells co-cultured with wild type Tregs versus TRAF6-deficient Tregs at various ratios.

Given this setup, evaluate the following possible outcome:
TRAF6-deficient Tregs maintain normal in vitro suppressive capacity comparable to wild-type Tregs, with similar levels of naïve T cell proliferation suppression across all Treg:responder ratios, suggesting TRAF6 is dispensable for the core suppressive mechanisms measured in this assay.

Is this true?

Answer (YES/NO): YES